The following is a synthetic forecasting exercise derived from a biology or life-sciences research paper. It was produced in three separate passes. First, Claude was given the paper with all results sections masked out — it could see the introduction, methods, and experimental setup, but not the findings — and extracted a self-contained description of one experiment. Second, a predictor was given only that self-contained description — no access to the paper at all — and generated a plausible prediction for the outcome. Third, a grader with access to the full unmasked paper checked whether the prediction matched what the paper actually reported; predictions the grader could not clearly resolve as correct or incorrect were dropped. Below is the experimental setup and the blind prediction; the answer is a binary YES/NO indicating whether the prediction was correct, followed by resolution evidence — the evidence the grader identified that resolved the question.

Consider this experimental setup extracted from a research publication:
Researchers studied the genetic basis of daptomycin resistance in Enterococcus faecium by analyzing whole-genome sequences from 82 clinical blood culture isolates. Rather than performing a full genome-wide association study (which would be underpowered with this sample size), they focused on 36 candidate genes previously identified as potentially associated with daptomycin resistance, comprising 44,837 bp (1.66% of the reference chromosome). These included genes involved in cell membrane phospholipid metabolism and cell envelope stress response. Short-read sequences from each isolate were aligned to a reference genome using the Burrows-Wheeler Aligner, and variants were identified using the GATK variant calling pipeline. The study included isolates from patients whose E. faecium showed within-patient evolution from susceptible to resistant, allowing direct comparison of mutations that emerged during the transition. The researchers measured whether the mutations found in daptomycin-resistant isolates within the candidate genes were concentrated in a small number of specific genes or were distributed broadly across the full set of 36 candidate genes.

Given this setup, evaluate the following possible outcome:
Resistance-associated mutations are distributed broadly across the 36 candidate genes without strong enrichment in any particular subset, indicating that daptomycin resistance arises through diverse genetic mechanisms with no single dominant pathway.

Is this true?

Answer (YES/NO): NO